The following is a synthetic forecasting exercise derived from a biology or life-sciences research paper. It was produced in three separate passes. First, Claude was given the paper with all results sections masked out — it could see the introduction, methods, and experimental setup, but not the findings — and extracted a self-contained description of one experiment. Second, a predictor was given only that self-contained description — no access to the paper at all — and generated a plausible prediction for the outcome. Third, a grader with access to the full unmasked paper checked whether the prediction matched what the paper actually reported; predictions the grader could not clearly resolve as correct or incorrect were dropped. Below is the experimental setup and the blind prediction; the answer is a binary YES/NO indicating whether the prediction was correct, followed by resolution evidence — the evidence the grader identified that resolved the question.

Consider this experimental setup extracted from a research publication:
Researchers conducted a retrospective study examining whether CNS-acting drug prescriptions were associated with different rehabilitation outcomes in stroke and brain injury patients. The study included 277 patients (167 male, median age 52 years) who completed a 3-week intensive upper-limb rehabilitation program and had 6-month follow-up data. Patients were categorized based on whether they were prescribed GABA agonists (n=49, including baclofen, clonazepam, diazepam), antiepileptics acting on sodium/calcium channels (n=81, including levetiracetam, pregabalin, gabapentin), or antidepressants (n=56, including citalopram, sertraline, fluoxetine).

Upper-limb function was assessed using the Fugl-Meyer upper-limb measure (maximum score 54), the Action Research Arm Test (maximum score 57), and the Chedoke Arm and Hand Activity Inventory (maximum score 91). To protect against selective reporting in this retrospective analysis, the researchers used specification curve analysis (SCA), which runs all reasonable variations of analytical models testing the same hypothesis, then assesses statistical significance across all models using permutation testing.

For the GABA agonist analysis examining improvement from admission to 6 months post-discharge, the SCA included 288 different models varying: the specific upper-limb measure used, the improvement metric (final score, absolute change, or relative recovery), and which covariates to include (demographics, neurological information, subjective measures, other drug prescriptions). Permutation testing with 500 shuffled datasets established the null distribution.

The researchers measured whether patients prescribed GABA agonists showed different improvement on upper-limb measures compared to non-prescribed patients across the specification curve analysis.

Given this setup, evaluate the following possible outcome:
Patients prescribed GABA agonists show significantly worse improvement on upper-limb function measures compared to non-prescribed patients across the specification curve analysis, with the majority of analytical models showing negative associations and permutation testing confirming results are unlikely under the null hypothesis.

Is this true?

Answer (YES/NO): NO